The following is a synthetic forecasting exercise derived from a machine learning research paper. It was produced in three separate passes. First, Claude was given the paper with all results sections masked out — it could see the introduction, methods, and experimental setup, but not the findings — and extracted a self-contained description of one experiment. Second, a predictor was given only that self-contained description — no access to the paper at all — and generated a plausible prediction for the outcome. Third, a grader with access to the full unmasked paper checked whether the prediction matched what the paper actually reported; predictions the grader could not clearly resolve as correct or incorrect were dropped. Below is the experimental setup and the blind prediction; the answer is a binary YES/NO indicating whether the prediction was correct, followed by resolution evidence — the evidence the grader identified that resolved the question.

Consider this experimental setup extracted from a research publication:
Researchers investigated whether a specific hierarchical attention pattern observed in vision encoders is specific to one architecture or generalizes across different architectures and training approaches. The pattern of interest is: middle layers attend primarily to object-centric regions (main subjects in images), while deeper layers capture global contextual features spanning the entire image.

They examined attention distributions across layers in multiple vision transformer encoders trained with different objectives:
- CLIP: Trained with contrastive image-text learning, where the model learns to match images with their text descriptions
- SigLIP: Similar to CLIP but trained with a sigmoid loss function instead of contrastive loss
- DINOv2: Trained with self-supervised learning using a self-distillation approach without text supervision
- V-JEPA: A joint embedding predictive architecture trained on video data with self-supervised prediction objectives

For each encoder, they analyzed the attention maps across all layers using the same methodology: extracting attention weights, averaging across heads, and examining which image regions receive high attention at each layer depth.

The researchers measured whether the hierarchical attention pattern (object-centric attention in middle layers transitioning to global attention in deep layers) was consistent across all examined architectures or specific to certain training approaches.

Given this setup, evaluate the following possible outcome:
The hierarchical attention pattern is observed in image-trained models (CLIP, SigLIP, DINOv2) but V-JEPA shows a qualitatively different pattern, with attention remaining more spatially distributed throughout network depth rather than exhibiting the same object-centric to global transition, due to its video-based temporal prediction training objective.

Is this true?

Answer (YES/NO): NO